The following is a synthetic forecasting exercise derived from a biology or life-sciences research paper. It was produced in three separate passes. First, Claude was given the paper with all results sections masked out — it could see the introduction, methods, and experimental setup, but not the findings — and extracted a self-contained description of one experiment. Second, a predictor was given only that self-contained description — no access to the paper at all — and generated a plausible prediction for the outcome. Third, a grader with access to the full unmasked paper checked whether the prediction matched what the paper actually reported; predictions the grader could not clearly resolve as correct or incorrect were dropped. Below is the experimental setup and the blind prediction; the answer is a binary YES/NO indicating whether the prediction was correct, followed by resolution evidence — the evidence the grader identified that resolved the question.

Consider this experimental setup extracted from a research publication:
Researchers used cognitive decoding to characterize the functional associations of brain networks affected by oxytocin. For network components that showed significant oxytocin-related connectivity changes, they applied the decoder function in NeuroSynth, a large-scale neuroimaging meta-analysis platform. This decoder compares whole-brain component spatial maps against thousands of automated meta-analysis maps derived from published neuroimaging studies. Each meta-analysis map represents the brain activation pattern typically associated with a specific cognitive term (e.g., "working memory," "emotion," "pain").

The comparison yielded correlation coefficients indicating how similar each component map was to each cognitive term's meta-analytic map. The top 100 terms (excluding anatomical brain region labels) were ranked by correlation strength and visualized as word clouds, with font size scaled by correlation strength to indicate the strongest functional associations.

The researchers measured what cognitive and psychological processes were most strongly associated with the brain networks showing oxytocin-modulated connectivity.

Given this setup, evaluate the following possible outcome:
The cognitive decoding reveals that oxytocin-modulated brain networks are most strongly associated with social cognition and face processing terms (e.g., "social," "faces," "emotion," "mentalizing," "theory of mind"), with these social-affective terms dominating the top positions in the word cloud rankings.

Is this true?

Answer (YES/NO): NO